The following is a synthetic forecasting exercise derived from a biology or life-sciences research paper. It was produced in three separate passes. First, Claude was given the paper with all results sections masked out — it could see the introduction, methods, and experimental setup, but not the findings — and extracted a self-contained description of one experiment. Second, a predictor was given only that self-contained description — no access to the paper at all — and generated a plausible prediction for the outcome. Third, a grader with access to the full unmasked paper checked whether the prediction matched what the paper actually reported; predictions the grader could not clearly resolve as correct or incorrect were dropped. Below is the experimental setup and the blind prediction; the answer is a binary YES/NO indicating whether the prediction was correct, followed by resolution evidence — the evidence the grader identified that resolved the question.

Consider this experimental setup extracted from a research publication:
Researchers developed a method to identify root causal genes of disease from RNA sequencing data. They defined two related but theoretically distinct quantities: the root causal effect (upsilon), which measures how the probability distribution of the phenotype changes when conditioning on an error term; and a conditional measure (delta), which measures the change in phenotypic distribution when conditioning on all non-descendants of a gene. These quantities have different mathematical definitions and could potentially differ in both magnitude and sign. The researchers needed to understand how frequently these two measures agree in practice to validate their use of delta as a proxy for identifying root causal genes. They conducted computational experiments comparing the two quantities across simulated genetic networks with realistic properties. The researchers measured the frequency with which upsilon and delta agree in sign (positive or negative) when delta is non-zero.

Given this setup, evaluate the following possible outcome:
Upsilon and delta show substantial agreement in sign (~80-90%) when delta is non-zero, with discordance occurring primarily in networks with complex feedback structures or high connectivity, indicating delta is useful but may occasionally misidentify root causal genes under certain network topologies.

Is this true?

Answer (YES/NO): NO